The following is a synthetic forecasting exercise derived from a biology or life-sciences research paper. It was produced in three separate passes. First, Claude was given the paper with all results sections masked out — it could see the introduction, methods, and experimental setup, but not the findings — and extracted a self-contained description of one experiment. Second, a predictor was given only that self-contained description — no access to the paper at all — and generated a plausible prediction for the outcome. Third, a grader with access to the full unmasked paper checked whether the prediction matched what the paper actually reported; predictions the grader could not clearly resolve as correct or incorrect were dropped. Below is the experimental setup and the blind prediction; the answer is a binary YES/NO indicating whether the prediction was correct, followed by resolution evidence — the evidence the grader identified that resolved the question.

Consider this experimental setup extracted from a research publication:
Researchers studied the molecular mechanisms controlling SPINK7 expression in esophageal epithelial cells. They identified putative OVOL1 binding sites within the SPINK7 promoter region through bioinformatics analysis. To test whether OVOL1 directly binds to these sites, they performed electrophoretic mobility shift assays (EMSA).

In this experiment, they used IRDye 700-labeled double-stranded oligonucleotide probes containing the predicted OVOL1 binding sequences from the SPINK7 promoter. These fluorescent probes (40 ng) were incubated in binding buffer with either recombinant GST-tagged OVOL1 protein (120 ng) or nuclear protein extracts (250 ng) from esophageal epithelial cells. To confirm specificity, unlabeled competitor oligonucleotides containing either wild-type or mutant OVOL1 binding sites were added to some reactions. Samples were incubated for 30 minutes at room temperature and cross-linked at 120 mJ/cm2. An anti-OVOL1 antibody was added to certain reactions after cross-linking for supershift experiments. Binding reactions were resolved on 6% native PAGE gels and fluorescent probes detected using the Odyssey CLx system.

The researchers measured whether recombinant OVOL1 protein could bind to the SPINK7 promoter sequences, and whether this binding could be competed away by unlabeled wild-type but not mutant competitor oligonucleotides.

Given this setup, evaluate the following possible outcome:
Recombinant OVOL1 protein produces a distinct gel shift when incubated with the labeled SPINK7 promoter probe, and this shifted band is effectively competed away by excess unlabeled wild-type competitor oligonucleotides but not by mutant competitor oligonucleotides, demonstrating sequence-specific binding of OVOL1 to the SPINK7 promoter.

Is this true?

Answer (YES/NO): YES